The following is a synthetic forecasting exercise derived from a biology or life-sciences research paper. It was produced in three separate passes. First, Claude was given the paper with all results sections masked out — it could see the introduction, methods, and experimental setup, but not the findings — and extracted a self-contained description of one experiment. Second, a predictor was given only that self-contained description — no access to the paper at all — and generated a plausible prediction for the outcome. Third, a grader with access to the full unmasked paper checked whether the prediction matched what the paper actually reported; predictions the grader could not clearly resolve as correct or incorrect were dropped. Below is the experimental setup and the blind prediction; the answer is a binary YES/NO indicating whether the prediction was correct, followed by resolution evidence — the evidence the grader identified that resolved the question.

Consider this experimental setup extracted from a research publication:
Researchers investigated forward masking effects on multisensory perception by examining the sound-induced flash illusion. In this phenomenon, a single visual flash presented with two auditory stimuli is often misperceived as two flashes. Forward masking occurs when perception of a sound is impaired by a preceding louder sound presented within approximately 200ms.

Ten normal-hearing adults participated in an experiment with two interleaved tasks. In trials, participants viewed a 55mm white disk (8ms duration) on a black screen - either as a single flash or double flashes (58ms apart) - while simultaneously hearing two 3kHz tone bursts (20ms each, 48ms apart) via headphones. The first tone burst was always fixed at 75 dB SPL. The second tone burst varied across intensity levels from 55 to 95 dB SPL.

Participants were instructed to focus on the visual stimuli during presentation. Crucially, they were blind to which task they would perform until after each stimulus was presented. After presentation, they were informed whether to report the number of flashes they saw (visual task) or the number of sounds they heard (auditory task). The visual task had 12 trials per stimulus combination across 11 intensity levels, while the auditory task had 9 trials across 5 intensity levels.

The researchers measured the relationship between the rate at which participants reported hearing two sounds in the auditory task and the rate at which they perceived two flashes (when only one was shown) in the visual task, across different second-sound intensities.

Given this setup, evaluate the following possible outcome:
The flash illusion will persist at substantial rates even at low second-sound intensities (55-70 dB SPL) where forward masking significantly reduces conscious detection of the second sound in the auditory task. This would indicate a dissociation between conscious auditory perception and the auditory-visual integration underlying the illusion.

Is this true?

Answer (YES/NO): NO